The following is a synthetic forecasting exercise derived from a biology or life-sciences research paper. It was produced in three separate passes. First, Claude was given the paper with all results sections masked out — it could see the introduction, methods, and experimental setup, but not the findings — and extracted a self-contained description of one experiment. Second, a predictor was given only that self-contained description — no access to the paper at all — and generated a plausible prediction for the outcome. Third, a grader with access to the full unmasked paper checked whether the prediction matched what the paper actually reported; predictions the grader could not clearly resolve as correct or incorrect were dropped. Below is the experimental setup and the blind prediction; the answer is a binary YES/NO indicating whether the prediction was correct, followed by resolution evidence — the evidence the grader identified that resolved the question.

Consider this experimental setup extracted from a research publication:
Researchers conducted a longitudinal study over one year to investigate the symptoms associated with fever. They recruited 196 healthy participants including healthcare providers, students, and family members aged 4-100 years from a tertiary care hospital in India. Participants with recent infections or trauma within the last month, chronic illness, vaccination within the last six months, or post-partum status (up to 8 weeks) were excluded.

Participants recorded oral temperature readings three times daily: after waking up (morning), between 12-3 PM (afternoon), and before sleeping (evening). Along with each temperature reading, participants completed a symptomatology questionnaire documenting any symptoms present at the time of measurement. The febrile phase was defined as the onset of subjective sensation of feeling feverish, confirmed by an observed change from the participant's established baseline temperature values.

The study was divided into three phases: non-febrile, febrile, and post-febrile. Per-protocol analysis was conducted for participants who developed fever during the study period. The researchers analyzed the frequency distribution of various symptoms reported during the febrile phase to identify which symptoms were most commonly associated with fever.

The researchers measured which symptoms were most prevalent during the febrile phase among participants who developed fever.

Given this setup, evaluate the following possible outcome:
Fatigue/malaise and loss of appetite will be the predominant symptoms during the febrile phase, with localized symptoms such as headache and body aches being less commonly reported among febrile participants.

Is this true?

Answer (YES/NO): NO